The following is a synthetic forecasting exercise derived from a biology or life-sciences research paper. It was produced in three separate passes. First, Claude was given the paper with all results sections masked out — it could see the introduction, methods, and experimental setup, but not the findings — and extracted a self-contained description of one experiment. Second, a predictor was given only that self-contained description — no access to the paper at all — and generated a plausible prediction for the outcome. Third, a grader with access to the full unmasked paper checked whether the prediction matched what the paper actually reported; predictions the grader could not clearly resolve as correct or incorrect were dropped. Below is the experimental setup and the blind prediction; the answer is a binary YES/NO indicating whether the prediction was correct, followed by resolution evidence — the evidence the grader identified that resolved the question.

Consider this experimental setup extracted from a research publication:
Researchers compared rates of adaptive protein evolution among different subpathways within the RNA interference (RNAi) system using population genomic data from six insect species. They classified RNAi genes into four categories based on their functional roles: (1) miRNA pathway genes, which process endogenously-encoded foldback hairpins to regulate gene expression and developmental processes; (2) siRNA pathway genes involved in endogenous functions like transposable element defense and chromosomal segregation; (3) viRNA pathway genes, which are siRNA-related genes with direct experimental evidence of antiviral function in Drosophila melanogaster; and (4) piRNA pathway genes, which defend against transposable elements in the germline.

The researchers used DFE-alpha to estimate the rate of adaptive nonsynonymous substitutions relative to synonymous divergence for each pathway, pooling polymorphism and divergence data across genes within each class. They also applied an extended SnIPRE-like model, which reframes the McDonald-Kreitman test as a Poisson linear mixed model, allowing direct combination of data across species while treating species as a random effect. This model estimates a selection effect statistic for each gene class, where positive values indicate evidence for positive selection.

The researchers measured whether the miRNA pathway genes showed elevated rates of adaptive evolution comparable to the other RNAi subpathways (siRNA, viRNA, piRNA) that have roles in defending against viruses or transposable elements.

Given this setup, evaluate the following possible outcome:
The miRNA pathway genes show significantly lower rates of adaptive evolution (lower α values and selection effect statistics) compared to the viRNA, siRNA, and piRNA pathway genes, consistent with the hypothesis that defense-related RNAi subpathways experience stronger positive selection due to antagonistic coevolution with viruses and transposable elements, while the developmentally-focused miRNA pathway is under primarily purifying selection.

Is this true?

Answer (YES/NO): NO